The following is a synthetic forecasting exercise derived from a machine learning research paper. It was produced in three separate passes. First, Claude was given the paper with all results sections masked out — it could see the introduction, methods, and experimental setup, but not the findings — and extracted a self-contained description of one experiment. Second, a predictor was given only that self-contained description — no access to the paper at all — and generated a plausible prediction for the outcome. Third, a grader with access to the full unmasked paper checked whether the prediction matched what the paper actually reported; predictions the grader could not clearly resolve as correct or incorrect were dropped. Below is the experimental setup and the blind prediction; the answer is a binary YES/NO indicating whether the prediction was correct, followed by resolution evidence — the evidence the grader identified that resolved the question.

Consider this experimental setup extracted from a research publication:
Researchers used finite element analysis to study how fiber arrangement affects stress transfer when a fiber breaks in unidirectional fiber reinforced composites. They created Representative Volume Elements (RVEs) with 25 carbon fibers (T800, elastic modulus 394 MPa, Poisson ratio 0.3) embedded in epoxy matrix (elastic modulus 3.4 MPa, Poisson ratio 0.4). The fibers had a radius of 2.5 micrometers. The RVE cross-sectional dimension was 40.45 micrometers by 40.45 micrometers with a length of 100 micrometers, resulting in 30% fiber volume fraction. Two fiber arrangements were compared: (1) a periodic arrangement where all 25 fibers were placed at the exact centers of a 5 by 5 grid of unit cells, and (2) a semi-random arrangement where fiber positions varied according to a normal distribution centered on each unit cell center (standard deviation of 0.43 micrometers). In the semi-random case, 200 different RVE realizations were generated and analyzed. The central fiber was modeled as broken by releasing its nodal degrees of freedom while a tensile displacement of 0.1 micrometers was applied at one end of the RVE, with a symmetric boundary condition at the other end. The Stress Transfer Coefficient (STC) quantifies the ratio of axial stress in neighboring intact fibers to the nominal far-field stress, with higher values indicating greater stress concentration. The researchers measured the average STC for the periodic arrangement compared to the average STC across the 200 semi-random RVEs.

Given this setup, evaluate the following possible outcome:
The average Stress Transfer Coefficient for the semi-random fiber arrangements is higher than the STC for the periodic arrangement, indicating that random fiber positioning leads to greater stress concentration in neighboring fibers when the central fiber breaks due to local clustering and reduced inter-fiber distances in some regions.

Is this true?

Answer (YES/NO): NO